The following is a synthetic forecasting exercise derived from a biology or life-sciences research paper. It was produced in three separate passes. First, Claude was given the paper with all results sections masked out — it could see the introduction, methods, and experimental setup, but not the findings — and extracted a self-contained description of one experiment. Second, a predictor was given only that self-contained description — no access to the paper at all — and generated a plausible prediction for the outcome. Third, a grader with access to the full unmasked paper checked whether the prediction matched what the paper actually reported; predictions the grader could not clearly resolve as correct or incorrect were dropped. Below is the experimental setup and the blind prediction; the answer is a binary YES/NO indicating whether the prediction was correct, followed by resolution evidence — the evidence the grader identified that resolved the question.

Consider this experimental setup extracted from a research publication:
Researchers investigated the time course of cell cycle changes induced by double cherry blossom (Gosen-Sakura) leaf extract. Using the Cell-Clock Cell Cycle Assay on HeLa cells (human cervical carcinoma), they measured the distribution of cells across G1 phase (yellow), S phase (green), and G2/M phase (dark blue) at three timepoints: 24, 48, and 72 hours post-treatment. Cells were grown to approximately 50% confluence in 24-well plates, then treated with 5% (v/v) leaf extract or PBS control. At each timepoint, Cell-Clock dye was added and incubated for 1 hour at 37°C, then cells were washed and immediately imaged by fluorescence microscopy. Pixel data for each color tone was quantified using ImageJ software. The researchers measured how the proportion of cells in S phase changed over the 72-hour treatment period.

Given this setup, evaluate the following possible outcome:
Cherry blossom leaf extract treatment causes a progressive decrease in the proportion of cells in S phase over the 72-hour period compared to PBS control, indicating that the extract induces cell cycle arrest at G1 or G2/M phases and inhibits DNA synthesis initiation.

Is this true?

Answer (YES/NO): NO